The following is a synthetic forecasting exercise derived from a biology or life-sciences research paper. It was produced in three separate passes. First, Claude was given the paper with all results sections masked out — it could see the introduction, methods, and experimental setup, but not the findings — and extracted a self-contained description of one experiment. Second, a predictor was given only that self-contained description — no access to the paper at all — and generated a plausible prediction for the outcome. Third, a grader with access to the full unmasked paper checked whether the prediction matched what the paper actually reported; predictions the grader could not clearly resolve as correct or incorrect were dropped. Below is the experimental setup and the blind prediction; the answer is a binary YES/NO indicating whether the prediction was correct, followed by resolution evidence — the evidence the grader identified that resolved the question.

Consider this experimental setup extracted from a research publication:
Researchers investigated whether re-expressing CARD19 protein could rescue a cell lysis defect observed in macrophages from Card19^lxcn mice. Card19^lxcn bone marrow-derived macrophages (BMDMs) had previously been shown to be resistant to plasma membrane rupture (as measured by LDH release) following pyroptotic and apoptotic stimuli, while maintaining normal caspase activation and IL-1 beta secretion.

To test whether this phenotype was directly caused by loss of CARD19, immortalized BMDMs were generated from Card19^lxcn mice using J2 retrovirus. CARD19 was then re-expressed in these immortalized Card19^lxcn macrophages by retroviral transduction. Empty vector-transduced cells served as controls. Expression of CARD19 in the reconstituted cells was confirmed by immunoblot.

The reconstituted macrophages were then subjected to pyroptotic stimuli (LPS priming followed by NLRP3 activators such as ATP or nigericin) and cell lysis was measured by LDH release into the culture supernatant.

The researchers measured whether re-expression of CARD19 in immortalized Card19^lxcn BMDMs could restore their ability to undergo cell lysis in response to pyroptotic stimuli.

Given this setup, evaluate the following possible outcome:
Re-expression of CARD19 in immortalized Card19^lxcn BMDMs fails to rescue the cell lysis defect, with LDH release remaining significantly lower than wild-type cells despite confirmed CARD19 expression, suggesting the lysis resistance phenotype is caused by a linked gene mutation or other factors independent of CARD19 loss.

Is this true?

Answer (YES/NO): YES